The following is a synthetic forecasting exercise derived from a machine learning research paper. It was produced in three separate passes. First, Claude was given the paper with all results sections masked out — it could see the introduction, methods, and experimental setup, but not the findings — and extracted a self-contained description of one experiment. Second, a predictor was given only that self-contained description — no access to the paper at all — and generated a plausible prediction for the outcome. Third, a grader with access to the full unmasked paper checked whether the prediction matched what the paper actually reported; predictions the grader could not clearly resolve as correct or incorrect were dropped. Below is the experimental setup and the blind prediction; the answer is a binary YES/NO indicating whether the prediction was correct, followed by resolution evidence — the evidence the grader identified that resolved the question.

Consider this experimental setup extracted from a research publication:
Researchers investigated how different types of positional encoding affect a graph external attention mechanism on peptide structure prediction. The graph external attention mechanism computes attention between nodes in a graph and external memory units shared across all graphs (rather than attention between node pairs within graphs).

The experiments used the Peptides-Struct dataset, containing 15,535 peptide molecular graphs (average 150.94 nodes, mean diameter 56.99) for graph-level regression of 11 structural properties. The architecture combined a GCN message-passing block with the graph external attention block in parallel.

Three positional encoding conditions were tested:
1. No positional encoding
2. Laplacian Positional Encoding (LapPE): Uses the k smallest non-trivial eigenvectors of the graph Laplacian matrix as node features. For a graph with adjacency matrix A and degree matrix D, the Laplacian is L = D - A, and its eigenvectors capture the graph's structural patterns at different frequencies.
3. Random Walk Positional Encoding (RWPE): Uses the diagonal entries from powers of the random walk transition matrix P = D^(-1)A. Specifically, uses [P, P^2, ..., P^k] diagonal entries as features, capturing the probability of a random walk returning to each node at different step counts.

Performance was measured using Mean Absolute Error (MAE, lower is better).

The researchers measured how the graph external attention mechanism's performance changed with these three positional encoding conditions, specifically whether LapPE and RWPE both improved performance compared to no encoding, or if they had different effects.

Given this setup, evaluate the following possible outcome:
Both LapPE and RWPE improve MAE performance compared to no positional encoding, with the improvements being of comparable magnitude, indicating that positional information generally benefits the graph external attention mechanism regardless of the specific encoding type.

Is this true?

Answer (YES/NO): NO